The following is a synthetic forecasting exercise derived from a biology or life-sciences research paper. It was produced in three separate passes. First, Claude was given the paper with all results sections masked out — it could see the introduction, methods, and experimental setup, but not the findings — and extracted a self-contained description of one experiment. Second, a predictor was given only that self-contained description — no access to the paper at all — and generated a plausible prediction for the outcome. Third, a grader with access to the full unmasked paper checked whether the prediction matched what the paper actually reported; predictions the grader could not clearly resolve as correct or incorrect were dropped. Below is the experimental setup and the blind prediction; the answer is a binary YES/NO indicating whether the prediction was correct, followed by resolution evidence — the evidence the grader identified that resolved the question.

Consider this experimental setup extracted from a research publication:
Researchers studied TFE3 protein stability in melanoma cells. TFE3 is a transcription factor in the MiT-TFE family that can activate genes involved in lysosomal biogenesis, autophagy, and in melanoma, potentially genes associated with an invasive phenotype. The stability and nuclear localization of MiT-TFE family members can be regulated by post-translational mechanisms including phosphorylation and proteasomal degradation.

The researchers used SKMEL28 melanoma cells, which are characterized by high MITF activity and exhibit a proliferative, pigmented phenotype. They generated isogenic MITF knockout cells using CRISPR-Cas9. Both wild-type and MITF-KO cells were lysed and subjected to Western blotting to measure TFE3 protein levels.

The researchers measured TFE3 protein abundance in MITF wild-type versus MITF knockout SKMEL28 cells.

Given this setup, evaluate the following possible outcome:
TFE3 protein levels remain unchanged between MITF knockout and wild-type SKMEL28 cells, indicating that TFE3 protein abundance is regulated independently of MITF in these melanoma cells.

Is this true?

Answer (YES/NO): NO